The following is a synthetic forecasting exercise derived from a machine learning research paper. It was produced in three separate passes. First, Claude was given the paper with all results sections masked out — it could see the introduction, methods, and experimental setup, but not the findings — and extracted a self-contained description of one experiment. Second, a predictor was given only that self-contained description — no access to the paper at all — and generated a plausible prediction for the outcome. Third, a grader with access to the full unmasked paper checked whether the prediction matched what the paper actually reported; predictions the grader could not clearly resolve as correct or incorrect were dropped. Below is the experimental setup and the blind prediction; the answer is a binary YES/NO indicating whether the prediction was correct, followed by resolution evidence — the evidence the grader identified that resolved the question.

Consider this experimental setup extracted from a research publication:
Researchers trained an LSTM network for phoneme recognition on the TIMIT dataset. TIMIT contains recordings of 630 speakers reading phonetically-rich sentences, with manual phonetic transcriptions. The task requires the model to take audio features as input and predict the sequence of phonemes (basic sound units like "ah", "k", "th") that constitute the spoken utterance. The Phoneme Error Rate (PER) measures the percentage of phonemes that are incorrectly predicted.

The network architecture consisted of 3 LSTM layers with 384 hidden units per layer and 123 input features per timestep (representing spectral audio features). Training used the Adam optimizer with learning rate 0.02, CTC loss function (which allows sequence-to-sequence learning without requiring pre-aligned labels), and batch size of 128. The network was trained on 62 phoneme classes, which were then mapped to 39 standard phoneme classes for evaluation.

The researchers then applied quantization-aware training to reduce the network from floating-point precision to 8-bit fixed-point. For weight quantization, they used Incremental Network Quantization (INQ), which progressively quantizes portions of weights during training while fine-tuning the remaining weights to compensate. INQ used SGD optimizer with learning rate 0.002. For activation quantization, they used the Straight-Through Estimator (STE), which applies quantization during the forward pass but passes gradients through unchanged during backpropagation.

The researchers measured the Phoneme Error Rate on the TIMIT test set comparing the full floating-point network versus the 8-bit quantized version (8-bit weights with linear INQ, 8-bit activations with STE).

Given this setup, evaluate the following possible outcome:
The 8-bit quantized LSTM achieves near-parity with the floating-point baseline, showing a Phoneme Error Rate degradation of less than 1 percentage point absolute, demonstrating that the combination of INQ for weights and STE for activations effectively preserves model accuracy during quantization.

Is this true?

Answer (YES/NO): NO